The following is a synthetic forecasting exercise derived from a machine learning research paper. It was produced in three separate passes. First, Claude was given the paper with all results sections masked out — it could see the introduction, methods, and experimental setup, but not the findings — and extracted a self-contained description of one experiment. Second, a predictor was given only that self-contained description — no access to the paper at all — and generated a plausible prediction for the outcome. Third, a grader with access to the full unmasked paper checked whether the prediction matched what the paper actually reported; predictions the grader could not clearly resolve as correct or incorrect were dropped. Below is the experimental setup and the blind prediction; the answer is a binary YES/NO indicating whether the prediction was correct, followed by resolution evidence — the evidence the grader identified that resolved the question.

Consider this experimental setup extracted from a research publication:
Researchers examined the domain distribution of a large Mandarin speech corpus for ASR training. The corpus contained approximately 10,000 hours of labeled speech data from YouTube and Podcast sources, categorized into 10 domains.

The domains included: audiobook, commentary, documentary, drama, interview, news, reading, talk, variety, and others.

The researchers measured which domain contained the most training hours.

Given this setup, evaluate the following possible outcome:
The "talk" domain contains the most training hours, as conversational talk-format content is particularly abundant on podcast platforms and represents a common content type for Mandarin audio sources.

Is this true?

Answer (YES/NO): NO